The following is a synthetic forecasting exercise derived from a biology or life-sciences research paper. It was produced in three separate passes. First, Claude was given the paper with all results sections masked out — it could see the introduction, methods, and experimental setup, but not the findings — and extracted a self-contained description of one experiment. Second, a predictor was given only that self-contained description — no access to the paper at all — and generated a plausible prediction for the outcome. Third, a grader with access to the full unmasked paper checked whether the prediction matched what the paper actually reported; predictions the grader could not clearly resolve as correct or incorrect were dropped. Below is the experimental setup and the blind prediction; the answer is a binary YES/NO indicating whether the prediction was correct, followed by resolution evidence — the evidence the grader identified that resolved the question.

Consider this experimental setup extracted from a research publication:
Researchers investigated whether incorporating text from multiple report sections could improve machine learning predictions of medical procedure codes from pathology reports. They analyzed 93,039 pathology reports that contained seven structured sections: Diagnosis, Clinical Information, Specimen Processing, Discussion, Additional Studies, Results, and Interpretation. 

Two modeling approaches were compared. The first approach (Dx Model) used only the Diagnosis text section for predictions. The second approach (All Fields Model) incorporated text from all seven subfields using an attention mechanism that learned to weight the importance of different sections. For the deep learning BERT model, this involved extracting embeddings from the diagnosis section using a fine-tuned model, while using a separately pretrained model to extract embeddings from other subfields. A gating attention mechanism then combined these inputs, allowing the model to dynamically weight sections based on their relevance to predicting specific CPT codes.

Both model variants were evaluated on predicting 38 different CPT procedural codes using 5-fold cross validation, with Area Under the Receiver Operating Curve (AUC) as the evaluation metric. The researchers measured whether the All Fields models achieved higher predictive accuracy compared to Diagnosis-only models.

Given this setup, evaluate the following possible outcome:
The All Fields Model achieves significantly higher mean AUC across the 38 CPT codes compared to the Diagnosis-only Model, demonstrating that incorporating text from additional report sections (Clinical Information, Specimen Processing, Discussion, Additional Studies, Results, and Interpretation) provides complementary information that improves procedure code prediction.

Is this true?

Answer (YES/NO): YES